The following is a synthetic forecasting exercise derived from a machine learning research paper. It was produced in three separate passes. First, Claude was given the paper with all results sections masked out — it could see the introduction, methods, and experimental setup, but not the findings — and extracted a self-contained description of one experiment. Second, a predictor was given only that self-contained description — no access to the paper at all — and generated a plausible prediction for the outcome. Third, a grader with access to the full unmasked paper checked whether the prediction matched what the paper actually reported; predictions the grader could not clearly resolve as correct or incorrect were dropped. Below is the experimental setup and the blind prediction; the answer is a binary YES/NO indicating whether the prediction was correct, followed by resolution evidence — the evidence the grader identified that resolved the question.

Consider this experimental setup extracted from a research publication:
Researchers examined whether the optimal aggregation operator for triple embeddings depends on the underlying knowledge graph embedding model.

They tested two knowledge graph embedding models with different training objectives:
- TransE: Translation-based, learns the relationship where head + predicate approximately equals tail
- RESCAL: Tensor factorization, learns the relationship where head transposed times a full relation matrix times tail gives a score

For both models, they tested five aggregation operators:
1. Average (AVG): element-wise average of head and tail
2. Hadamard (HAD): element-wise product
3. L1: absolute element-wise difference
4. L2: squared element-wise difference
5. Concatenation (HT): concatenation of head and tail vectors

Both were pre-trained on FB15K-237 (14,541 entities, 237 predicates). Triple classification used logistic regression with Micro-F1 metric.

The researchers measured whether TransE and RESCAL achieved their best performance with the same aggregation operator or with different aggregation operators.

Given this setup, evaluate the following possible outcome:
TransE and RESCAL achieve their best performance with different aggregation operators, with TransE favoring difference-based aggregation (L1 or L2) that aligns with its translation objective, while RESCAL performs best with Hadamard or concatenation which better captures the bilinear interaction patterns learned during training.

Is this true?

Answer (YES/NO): NO